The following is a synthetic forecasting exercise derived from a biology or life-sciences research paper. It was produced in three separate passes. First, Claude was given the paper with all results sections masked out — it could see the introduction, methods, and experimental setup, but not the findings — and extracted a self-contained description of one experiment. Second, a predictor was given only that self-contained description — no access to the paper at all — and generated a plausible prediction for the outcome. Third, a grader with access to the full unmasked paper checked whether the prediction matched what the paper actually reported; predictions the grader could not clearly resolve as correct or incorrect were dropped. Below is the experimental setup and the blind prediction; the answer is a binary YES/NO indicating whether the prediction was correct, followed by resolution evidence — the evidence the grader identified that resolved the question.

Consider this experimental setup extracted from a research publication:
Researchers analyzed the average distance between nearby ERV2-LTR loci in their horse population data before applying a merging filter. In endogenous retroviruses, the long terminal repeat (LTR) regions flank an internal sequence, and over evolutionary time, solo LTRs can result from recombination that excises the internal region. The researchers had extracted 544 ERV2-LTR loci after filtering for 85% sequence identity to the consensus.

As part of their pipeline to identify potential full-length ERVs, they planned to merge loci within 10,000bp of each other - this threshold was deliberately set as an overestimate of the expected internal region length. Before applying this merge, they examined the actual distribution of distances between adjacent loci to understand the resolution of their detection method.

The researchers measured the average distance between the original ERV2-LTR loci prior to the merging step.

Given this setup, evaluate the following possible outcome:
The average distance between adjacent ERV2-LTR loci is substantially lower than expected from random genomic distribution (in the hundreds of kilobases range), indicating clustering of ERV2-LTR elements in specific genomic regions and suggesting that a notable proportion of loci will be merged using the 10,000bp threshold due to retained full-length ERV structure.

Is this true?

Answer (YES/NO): NO